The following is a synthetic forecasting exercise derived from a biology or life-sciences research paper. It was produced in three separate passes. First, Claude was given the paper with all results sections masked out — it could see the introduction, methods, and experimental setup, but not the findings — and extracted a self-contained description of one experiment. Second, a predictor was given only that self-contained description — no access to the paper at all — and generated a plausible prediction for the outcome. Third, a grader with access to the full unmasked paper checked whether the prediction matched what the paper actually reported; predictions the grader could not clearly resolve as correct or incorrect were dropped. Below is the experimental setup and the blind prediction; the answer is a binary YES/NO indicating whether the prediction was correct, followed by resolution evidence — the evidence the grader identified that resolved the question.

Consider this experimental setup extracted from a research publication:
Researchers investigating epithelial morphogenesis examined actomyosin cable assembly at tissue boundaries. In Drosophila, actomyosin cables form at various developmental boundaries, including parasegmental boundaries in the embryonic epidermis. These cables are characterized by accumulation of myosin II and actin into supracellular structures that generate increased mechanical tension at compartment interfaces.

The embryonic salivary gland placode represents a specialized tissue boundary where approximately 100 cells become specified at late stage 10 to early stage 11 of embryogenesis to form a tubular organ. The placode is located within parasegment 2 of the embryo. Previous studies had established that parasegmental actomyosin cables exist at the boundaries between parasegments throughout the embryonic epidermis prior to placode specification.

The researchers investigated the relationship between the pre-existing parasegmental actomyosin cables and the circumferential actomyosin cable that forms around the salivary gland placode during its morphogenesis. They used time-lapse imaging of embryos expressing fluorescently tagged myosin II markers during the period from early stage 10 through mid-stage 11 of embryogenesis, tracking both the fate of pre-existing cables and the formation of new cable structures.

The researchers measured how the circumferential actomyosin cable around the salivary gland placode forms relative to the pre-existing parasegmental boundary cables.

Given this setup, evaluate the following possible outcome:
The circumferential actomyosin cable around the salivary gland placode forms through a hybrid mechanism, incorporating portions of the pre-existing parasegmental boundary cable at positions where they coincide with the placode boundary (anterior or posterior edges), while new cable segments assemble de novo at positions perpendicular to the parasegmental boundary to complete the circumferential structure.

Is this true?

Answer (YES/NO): NO